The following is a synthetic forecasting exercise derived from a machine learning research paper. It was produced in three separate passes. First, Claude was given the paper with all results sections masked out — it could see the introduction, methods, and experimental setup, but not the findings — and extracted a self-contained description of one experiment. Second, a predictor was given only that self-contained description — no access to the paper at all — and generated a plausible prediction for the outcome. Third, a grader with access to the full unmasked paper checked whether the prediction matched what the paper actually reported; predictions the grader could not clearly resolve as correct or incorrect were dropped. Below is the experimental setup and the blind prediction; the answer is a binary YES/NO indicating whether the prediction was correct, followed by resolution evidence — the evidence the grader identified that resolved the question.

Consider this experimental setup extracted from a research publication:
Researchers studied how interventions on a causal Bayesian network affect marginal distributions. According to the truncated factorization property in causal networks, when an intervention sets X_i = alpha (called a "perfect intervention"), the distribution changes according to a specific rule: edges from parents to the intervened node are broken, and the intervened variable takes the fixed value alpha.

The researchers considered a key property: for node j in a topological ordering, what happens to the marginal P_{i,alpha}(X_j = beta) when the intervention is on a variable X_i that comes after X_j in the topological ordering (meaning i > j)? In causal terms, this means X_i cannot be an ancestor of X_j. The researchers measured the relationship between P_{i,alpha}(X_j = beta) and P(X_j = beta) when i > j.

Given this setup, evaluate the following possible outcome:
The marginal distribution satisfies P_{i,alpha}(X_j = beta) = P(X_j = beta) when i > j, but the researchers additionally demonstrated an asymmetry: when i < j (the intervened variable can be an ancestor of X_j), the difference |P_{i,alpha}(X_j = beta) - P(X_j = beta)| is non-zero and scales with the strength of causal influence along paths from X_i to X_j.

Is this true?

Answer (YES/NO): NO